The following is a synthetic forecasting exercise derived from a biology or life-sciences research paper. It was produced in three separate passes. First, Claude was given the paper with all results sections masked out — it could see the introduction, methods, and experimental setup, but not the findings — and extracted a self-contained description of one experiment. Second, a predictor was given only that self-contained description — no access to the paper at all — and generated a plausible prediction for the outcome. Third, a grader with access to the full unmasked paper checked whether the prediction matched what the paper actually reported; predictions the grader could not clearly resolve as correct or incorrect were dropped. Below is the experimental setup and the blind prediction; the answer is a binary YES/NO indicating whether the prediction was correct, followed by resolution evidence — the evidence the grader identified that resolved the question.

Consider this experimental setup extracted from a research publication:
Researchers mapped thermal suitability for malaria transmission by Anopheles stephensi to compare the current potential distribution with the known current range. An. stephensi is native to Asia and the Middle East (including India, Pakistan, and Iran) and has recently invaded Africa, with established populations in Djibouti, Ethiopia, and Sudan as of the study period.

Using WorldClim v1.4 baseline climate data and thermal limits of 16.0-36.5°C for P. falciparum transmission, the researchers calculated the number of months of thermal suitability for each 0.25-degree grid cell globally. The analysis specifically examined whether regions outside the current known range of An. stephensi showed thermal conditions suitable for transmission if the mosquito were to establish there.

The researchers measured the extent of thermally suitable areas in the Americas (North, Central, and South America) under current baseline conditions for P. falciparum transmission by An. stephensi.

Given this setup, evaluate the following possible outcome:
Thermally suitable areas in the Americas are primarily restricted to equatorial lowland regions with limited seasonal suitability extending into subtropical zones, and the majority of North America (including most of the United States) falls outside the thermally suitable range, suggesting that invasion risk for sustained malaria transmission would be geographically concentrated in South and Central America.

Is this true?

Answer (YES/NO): NO